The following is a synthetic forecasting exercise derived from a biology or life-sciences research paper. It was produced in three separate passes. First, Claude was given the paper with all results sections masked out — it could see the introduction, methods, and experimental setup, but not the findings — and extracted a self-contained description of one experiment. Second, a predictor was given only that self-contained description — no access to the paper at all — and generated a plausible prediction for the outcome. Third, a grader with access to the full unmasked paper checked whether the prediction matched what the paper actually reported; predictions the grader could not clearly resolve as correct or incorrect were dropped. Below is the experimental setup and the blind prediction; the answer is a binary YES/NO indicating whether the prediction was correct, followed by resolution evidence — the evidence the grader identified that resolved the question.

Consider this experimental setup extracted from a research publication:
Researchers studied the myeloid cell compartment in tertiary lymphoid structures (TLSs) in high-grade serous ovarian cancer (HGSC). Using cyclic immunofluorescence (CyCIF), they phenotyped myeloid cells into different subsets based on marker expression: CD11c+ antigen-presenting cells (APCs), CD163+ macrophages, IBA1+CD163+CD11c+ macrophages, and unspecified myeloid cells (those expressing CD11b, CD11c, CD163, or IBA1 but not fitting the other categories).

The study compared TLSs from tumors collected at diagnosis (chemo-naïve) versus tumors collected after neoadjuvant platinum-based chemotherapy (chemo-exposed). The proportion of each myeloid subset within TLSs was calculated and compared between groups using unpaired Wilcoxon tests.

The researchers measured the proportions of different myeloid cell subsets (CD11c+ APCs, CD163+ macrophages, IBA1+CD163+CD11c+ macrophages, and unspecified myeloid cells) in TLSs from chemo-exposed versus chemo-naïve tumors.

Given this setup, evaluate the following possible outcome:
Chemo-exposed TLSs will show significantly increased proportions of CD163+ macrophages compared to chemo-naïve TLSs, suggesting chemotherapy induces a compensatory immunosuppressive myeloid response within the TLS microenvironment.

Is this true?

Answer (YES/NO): YES